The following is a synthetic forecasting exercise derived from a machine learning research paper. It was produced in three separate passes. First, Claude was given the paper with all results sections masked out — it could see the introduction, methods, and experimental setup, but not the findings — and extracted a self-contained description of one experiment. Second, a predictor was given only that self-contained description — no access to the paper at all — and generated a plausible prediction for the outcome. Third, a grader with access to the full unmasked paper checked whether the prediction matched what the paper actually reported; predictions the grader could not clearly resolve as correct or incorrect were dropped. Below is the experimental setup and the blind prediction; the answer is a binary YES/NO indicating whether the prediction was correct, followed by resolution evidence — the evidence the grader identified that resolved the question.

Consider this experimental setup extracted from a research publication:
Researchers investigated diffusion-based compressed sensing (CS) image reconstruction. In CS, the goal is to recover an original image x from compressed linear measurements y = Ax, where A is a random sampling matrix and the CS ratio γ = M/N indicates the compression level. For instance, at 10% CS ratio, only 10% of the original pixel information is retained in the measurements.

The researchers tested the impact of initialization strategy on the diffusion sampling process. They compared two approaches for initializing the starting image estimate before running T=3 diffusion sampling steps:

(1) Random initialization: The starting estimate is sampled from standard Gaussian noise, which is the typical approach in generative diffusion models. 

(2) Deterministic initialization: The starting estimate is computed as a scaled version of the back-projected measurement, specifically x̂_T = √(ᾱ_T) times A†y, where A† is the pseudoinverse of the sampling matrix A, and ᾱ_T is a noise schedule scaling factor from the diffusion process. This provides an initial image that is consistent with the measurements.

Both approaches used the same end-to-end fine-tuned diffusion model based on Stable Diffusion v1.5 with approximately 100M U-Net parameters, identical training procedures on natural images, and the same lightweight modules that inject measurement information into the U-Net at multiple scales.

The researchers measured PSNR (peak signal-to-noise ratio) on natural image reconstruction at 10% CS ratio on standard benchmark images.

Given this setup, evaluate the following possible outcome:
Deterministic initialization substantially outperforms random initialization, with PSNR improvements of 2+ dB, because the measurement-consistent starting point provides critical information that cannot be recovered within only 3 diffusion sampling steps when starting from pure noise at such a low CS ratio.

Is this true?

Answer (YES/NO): NO